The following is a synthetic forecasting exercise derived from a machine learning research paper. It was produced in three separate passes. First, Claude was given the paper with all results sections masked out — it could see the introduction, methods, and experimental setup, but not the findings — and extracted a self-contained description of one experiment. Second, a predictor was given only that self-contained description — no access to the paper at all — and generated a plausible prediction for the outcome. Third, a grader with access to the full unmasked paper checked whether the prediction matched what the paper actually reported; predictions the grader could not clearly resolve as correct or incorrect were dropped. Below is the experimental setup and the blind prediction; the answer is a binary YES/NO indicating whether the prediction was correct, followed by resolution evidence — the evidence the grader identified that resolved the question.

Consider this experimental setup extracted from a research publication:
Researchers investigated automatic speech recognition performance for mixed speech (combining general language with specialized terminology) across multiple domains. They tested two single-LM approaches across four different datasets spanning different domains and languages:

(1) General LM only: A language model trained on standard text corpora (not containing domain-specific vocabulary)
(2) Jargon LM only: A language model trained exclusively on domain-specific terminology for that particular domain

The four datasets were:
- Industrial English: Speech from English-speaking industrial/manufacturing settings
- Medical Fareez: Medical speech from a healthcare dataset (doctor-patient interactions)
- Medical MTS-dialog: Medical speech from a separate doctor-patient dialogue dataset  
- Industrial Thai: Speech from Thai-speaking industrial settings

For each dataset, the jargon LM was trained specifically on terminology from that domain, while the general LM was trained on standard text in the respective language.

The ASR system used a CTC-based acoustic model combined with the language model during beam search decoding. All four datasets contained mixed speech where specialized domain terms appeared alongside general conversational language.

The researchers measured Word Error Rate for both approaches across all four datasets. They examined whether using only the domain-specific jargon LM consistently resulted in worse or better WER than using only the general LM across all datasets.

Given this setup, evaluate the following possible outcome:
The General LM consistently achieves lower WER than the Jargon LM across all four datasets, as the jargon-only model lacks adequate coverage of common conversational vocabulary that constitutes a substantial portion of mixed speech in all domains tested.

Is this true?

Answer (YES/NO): NO